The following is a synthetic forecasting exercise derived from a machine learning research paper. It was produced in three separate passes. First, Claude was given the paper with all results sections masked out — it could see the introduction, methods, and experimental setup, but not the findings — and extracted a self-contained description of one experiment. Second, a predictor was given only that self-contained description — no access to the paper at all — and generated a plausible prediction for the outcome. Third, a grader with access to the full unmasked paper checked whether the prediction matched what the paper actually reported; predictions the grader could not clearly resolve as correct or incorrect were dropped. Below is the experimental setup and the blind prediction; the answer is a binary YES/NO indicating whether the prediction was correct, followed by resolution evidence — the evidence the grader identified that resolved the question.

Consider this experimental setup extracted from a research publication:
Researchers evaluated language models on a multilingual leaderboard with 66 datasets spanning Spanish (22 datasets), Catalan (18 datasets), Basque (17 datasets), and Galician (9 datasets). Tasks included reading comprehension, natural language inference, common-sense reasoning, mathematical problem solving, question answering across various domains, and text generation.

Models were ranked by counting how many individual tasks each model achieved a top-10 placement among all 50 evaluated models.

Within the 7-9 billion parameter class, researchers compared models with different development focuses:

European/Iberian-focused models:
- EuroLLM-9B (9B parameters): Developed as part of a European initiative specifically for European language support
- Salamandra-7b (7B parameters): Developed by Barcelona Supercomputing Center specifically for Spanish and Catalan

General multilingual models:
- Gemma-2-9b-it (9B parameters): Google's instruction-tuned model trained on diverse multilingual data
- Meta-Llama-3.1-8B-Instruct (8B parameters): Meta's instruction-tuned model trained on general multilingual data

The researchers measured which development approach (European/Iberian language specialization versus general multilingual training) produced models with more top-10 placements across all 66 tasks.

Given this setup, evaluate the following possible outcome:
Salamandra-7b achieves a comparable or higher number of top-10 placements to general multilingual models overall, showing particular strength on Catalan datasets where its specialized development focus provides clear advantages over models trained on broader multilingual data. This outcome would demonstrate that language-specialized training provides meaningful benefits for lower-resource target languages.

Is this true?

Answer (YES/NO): NO